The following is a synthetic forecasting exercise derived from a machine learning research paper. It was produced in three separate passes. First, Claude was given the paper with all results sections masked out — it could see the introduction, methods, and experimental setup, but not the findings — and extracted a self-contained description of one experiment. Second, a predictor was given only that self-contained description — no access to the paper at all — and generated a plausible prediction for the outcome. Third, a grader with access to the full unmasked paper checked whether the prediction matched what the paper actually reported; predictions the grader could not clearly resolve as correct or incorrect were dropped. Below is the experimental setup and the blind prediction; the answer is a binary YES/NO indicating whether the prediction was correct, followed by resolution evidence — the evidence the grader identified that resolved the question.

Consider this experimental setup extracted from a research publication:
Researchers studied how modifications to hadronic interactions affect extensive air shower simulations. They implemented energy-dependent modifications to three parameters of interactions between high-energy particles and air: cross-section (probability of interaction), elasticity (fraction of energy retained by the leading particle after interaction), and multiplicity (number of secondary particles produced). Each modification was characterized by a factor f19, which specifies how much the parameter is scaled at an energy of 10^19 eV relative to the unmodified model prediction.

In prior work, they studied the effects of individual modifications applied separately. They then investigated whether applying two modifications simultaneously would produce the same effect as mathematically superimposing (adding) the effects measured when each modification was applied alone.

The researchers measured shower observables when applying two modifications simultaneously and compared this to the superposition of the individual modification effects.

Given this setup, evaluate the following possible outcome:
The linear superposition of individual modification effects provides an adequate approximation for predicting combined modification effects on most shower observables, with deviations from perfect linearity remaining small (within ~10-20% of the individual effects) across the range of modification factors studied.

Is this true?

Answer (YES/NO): YES